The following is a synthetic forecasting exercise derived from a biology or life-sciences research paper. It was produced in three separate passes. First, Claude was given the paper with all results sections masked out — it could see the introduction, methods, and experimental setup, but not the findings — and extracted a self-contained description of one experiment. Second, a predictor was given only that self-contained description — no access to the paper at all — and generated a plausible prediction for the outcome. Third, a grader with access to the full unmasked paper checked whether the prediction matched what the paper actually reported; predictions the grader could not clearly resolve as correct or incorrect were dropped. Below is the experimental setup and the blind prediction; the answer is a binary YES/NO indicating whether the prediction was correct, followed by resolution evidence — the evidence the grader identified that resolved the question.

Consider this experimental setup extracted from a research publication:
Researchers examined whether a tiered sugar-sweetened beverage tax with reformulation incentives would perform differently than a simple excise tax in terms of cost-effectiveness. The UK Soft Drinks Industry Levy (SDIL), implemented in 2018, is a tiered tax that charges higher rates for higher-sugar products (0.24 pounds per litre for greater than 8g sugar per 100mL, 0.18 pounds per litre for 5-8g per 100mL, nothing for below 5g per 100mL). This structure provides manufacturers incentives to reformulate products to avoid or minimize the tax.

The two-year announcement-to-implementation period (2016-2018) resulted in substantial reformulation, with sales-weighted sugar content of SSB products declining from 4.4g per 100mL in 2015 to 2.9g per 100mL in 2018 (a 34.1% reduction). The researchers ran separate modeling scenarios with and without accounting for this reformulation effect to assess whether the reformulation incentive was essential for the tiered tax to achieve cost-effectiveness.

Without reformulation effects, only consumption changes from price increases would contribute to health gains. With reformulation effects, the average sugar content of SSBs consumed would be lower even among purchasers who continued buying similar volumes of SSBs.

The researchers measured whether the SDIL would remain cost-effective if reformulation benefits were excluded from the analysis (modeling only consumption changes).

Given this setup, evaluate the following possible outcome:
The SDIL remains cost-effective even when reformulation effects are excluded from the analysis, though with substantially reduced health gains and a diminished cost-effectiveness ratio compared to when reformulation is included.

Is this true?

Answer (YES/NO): NO